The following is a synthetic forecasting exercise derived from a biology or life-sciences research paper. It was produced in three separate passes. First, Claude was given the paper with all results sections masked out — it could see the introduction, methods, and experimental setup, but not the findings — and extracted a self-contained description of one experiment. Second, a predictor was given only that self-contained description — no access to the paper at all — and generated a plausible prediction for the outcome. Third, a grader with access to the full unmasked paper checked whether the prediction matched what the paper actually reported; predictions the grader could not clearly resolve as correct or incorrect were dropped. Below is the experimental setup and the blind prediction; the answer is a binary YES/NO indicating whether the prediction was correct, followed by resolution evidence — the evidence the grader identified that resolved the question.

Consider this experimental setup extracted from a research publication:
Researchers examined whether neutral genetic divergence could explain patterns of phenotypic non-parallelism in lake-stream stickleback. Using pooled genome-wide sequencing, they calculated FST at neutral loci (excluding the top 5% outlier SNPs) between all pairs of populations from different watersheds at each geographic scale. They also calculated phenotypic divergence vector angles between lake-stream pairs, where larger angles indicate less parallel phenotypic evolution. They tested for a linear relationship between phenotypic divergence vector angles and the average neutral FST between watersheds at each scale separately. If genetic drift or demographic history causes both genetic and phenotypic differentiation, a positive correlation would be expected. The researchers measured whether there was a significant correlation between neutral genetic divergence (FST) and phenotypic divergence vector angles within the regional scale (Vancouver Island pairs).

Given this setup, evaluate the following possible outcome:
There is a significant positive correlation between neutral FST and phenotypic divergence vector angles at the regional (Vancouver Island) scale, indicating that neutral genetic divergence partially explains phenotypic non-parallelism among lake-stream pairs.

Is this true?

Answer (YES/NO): NO